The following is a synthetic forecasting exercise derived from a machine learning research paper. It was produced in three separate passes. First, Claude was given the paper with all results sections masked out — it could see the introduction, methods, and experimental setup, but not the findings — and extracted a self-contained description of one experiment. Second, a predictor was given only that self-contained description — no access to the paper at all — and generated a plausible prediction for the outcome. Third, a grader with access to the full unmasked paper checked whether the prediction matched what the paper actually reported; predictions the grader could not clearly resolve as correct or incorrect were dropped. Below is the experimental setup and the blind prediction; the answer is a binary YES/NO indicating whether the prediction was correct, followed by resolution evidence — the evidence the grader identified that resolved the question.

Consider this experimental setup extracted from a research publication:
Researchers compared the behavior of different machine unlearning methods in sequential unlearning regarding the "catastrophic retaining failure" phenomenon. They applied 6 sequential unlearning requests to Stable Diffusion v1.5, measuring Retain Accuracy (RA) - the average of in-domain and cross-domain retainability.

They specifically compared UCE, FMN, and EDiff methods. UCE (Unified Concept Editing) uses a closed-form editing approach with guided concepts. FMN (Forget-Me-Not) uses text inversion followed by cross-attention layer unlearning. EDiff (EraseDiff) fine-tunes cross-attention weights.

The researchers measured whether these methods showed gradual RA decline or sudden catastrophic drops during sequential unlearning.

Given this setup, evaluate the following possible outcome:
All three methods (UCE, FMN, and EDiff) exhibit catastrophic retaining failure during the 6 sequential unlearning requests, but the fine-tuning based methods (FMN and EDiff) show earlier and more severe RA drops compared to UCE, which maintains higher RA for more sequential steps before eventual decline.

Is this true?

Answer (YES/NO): NO